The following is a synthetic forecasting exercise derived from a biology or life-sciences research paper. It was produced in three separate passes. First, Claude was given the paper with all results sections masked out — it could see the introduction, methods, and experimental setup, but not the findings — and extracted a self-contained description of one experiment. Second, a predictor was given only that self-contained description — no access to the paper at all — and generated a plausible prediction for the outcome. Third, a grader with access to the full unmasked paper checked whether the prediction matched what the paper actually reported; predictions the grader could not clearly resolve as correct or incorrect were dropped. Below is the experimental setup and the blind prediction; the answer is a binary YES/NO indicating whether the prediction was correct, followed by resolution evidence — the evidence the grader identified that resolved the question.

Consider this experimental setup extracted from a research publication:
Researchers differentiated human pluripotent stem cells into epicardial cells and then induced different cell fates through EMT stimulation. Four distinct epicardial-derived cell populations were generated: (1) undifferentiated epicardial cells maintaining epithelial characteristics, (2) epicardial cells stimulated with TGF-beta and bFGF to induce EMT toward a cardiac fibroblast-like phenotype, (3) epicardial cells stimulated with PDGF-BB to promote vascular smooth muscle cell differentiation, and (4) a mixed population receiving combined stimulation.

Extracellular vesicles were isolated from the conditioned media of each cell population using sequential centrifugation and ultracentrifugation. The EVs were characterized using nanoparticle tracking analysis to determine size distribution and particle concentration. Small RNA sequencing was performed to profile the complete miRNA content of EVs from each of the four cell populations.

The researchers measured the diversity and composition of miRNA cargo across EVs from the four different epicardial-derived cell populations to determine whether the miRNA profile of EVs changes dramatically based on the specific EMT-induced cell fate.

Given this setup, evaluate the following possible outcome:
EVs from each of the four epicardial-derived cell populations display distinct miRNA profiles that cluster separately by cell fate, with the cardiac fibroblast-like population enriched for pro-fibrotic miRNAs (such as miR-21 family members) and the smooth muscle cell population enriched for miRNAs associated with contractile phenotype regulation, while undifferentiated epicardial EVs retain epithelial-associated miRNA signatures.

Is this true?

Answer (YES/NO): NO